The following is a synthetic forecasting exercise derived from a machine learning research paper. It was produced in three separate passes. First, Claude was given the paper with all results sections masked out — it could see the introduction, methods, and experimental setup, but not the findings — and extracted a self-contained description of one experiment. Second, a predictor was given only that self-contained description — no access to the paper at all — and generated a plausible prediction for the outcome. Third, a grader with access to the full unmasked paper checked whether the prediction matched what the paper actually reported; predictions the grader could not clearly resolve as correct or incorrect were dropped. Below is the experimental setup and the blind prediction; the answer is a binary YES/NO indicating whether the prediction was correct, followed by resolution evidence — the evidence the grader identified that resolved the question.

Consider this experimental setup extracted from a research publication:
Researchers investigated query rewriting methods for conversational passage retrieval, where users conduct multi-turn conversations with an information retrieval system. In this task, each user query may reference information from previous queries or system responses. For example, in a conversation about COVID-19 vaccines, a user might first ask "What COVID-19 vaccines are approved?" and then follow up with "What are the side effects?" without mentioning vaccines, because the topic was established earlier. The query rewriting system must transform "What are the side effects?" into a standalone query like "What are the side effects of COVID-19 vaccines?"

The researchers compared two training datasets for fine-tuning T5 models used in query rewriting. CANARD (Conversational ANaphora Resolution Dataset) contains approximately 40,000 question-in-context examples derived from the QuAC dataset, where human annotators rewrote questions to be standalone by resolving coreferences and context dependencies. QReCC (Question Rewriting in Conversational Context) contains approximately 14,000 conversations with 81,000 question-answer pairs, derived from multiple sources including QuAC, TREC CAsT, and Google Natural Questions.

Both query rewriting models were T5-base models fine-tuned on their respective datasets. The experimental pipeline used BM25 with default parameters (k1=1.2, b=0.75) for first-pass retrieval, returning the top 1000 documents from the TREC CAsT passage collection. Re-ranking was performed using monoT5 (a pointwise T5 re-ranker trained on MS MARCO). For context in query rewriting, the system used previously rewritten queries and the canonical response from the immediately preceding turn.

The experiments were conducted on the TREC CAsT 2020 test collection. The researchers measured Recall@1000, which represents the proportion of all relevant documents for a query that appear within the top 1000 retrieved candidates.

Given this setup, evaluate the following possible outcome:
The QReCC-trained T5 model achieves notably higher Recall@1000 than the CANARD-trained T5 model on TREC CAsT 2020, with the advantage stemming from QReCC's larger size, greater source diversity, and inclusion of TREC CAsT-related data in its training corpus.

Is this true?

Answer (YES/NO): NO